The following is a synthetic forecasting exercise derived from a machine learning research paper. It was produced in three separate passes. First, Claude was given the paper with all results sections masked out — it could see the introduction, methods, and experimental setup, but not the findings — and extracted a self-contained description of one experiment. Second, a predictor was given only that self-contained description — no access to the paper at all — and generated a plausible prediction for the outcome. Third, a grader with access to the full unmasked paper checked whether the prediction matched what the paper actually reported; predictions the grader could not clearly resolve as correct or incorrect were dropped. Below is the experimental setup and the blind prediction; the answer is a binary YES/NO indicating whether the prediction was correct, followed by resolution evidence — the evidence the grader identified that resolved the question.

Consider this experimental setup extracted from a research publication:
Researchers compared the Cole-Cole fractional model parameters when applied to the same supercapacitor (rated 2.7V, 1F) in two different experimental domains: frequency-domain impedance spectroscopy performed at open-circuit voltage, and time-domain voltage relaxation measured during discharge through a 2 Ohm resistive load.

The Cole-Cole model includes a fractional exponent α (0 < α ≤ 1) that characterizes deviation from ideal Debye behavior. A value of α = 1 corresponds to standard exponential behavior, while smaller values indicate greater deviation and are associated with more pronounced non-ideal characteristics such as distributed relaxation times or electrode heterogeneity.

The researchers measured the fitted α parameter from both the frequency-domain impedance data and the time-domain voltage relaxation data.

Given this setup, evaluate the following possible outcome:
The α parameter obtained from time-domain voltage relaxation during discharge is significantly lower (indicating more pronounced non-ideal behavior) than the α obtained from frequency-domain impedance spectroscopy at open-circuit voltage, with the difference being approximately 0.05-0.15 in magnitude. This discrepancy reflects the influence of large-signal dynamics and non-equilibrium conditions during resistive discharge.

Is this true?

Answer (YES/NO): NO